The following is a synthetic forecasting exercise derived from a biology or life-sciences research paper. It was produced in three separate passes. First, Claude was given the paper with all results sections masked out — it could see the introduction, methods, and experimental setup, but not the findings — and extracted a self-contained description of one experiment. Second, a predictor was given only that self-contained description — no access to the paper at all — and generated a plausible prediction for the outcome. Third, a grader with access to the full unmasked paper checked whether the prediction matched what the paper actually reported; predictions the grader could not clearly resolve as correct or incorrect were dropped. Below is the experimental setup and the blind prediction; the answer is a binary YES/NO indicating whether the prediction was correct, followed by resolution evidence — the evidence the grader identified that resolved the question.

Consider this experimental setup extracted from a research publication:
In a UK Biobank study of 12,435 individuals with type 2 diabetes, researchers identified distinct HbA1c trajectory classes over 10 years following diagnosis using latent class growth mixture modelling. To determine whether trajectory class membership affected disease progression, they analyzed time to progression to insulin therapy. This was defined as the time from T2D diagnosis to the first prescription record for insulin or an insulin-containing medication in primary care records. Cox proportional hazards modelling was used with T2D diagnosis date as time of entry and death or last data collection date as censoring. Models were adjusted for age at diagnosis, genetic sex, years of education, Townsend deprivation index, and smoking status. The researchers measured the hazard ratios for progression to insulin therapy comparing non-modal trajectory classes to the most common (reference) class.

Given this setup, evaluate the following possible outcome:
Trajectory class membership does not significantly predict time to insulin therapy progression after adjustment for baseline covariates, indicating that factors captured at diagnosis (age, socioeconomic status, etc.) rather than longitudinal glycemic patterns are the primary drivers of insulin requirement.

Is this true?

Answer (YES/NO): NO